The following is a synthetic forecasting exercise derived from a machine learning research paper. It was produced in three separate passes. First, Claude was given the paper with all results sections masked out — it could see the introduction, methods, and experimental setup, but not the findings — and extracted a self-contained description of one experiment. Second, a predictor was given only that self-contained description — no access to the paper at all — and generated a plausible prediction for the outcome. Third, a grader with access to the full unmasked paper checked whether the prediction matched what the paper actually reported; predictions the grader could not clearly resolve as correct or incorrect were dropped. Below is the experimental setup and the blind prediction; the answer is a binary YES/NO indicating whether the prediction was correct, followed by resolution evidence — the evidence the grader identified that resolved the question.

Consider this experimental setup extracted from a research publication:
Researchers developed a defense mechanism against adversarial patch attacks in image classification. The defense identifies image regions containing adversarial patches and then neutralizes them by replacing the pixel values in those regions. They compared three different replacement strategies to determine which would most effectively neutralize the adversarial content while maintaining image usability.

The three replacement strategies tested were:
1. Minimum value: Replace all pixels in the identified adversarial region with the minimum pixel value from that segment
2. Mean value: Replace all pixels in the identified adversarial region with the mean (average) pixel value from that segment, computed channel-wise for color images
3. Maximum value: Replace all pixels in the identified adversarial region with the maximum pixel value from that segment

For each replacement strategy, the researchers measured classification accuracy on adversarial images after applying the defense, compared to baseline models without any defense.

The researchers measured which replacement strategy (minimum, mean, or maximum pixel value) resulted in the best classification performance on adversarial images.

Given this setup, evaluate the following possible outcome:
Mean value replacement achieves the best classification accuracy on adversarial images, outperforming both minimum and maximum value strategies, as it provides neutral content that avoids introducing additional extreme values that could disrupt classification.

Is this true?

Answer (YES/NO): YES